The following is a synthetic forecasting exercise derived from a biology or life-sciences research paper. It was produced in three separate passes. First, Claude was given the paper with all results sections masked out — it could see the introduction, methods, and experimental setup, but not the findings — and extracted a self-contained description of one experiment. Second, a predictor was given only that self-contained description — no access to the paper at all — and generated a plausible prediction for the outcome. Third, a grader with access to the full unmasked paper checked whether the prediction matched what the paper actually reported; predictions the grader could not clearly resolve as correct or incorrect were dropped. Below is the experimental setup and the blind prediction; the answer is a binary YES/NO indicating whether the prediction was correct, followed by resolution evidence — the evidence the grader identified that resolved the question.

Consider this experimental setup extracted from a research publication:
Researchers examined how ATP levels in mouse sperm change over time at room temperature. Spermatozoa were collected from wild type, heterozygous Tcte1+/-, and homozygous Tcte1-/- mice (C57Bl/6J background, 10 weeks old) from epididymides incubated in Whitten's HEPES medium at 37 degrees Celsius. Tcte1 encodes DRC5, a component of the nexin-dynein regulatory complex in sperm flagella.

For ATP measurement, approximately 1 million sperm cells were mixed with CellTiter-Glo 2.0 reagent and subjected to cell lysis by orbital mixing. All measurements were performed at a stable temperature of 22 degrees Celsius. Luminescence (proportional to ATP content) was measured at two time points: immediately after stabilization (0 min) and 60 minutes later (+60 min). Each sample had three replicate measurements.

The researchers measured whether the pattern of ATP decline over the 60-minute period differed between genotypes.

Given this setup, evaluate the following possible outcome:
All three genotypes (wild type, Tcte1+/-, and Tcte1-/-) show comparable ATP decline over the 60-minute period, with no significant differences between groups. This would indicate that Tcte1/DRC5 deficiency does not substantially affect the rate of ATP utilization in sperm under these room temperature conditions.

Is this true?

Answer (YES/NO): YES